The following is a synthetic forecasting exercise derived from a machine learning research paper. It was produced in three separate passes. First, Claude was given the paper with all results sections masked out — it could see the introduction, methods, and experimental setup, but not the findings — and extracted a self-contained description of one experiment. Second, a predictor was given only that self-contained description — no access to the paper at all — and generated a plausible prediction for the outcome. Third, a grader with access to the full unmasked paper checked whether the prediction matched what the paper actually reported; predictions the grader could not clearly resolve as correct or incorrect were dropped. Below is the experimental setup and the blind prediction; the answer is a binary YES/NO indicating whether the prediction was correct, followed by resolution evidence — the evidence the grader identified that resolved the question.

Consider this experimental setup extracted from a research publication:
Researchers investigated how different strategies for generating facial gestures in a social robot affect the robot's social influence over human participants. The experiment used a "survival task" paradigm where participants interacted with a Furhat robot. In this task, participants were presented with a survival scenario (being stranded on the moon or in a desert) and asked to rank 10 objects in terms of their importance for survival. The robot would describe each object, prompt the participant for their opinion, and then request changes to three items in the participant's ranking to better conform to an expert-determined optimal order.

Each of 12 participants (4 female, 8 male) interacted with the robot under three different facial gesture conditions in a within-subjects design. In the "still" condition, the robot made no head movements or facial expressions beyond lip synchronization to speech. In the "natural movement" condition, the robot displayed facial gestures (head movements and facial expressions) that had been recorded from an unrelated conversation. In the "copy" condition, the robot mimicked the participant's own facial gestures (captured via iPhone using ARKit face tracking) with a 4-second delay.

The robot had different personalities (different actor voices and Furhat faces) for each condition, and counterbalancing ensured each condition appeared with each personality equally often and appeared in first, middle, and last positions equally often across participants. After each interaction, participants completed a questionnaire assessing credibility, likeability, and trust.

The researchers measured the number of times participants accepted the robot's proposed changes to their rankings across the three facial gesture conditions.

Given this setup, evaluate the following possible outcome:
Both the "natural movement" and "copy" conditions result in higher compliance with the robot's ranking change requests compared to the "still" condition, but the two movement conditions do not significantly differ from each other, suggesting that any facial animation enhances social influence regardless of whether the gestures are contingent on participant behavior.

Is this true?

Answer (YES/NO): NO